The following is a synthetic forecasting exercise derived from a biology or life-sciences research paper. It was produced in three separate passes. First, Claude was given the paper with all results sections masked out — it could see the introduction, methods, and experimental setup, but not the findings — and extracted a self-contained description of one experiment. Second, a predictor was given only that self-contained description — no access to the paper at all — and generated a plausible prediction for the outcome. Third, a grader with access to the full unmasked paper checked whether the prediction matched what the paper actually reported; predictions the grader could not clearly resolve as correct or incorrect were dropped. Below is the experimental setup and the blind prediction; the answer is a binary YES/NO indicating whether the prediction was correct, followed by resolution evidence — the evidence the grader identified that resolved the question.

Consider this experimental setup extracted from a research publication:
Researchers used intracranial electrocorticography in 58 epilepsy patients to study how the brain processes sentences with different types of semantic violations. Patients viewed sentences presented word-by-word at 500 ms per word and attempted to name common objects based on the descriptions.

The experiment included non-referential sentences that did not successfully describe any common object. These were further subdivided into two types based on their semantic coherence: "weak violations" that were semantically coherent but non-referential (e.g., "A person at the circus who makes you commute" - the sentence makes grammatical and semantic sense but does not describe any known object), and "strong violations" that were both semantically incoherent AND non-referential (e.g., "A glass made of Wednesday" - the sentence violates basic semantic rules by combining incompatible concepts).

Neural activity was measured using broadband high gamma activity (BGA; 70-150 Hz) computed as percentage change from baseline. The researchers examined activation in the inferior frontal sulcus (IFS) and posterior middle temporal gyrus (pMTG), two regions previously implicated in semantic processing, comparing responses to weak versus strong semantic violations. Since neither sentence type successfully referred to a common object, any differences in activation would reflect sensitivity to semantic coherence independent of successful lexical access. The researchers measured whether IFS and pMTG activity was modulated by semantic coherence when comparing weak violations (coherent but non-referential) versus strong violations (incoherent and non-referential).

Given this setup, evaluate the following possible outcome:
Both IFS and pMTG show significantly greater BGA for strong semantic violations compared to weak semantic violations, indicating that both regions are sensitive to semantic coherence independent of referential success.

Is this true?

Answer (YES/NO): NO